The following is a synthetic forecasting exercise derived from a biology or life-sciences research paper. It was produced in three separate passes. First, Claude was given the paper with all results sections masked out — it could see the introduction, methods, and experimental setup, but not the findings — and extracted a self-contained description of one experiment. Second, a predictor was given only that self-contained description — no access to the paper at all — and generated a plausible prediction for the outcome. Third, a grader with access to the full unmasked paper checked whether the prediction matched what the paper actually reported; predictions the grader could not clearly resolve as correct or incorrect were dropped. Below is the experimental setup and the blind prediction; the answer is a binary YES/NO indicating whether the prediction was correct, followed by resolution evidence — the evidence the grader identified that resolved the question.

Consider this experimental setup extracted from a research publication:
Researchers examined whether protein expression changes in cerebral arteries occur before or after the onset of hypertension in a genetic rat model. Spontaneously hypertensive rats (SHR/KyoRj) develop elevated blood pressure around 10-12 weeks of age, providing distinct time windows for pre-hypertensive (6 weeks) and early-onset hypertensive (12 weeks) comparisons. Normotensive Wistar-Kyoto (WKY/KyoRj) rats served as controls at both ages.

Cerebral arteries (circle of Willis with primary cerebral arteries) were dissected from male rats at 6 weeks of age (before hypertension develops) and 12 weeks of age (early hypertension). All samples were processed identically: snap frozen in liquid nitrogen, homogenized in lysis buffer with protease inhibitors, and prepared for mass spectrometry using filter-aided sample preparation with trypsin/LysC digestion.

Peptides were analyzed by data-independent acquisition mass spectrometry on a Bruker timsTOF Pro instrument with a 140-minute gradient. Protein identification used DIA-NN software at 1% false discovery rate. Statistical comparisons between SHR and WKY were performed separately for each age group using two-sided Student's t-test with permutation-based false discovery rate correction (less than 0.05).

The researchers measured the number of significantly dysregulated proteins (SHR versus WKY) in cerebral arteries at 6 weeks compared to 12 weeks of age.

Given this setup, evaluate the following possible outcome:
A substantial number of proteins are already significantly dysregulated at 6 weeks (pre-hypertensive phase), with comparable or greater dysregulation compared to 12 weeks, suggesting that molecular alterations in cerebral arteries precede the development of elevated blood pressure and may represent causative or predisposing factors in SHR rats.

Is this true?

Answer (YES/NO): NO